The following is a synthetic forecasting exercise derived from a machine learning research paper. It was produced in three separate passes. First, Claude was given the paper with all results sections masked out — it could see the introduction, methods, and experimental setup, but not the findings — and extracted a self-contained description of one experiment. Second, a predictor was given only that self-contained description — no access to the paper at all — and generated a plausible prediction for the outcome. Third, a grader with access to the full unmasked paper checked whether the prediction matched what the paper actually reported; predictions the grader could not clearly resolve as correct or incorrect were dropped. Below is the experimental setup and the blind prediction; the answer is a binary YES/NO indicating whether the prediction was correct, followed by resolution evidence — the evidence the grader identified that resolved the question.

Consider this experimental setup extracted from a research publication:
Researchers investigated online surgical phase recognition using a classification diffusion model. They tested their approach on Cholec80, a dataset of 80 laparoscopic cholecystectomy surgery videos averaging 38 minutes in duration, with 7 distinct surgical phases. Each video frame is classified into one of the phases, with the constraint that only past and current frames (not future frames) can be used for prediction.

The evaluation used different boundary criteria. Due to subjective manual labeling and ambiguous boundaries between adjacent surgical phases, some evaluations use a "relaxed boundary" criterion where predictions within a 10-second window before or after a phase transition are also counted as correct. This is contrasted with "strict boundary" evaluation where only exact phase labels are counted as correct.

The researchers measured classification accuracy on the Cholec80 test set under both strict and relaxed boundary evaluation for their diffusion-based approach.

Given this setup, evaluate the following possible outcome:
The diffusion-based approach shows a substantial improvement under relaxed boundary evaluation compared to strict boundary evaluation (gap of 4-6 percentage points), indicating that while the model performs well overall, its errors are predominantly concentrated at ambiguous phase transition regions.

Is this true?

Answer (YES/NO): NO